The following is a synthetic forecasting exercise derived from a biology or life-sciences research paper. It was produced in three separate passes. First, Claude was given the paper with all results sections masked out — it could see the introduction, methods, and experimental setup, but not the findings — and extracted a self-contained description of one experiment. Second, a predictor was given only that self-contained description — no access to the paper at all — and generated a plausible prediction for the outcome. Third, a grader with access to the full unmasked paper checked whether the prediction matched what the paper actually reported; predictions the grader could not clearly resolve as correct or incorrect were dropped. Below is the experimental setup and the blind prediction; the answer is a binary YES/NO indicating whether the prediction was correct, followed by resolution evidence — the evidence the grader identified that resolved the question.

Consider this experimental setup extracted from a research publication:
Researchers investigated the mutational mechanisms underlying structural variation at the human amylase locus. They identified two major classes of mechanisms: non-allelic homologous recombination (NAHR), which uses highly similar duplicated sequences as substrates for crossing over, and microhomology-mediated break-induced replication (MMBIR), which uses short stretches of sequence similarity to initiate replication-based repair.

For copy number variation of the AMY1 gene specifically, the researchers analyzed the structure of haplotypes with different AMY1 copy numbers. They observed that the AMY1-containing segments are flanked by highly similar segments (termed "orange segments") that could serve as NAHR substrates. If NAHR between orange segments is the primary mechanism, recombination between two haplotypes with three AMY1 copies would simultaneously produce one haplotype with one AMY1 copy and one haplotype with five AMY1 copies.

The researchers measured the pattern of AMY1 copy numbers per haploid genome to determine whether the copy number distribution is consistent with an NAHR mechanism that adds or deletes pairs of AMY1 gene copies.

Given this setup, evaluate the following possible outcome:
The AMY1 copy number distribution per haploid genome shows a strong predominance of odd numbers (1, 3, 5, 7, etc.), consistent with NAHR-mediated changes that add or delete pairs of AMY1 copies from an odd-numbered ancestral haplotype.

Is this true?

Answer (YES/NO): YES